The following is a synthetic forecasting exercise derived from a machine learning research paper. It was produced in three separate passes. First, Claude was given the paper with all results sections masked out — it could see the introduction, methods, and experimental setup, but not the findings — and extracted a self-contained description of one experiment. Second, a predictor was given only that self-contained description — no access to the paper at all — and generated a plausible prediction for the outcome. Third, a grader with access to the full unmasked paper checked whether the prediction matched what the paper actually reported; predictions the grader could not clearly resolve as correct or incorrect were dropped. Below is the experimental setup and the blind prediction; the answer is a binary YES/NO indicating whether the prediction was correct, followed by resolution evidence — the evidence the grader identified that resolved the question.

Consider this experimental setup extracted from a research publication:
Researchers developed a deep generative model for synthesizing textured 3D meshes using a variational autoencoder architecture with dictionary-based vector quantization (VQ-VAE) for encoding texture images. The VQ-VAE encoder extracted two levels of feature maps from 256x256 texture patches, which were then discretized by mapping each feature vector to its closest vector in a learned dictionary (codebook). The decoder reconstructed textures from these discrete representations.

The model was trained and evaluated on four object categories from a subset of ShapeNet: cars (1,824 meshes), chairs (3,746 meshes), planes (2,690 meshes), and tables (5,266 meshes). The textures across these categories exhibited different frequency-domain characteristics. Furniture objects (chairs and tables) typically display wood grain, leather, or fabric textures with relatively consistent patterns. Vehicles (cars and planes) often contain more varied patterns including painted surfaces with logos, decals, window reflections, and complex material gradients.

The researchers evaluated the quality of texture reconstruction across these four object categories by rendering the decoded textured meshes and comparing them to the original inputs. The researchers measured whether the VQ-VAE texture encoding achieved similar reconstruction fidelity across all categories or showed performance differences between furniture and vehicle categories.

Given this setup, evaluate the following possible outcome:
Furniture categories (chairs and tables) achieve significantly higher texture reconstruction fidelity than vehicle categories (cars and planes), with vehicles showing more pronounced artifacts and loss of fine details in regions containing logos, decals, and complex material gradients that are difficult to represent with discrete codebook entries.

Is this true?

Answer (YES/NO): YES